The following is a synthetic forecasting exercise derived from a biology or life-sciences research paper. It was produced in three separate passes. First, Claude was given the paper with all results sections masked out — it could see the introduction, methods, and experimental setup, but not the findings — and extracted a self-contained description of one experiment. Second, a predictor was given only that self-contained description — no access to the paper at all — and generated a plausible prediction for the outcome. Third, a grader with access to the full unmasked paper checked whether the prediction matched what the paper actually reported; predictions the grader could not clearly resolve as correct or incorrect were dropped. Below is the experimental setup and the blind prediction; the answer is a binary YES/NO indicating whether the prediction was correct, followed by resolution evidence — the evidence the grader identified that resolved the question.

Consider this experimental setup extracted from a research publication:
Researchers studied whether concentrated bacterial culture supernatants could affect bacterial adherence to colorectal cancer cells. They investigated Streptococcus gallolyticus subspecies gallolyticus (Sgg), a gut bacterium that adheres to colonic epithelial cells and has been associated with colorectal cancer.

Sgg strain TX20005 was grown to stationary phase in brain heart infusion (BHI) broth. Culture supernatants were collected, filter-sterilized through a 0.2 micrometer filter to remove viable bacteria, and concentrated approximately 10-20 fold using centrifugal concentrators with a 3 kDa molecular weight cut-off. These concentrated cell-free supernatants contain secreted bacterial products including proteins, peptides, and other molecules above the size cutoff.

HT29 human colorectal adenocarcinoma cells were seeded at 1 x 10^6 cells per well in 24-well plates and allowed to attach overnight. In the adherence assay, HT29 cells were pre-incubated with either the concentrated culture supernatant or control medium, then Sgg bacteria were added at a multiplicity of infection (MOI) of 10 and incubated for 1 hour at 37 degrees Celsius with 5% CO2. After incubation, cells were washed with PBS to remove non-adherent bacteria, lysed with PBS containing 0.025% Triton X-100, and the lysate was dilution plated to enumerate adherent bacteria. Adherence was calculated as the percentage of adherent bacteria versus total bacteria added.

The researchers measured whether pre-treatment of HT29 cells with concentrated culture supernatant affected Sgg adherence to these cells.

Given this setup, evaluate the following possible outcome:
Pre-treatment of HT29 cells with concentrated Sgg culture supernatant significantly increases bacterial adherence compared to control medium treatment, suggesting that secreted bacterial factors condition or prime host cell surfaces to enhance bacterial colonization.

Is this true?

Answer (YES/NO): YES